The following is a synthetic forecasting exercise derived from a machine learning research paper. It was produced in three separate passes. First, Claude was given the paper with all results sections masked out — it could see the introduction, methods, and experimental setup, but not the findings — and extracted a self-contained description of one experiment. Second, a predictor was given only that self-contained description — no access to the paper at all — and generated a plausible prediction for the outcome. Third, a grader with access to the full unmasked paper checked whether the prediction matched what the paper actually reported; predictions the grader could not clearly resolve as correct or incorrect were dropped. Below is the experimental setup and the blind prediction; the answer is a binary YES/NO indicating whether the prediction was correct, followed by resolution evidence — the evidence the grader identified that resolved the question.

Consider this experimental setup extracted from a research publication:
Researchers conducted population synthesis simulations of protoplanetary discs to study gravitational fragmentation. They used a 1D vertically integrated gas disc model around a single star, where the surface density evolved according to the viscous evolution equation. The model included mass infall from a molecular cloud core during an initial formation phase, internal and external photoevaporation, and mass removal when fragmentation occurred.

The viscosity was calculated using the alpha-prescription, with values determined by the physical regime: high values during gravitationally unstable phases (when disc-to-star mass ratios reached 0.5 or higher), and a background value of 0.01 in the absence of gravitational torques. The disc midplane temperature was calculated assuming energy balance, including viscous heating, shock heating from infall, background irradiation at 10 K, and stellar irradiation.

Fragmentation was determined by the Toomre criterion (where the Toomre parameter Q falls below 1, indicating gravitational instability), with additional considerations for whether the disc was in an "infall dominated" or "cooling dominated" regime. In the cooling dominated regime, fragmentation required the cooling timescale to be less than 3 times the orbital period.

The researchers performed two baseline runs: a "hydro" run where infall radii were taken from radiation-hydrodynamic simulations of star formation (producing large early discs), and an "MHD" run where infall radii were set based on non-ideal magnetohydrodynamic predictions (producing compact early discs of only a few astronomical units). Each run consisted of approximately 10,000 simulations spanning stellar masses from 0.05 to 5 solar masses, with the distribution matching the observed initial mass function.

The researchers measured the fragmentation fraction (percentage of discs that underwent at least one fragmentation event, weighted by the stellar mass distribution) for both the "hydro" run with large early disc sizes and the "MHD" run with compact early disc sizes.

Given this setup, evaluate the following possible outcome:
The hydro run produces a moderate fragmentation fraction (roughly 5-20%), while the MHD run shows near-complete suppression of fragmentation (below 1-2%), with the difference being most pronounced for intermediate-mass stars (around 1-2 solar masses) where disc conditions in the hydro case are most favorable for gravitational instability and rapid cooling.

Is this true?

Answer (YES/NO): NO